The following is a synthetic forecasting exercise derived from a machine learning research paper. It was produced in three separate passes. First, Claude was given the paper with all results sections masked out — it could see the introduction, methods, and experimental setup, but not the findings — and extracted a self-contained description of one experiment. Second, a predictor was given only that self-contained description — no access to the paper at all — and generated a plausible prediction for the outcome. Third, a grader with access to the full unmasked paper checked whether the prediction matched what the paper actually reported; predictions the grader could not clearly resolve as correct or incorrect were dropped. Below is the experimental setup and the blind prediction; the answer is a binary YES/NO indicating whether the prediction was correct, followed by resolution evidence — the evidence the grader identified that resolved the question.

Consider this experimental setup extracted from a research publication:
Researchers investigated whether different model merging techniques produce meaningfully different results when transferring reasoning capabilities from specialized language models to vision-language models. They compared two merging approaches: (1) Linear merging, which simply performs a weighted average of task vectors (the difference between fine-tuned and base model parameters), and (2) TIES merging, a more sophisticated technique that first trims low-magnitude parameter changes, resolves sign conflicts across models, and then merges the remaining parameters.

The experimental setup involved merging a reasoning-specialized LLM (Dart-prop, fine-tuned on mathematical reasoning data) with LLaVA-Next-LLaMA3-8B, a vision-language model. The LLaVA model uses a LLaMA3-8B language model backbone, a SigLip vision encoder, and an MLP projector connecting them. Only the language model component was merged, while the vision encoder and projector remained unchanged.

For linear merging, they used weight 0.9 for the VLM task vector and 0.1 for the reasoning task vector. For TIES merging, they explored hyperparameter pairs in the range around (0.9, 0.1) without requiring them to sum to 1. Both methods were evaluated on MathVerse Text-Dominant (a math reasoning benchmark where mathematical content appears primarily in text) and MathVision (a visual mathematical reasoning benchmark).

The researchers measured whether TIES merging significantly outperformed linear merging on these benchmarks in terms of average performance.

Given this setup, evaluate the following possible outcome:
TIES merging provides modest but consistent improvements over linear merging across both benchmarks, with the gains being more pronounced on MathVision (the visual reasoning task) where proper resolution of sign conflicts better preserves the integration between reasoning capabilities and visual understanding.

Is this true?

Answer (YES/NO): NO